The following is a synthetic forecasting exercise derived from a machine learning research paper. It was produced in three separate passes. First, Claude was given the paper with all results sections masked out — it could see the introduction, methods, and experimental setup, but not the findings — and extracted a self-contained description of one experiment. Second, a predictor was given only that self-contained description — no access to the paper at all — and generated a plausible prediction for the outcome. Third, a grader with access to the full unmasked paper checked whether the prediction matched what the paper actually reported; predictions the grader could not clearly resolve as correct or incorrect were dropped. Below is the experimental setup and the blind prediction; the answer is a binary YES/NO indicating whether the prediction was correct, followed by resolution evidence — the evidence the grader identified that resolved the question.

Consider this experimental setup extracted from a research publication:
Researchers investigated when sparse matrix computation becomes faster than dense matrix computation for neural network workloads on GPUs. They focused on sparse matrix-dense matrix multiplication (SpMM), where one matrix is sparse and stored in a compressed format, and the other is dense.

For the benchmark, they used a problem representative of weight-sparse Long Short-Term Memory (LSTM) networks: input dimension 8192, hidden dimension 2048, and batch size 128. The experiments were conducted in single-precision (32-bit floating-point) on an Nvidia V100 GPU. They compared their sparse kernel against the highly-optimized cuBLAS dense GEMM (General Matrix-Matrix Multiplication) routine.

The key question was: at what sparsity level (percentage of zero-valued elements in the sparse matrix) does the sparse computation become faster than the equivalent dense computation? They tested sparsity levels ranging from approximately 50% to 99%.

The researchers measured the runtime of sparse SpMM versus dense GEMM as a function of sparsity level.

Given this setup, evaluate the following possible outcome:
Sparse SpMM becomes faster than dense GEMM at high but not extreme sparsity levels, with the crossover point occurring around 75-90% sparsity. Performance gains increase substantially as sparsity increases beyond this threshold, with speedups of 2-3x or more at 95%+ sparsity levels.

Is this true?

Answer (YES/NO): NO